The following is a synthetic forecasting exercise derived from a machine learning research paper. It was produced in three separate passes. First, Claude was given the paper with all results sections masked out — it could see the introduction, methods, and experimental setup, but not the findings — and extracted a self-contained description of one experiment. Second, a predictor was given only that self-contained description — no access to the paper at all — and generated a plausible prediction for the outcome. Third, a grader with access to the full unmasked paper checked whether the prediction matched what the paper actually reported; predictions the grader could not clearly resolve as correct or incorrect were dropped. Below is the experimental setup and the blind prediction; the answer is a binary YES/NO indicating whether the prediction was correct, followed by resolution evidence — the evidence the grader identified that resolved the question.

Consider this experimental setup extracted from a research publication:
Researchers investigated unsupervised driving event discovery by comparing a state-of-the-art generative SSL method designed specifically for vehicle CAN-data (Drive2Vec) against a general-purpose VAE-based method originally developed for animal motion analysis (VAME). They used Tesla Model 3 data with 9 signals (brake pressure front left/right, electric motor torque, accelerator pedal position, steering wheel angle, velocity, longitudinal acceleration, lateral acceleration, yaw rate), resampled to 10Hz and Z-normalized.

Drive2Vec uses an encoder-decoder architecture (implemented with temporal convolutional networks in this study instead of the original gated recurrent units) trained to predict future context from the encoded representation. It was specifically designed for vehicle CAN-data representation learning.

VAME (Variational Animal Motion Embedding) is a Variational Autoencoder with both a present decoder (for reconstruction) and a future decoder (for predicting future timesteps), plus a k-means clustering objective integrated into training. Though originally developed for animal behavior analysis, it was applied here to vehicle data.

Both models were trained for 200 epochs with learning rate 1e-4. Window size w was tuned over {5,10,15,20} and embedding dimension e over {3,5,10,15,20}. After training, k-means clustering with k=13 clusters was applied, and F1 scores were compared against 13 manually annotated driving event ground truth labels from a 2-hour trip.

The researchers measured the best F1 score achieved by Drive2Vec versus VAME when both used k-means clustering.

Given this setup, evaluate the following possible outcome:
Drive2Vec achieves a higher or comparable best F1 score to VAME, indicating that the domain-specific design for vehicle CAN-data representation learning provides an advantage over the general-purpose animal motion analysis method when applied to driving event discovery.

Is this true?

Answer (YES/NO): NO